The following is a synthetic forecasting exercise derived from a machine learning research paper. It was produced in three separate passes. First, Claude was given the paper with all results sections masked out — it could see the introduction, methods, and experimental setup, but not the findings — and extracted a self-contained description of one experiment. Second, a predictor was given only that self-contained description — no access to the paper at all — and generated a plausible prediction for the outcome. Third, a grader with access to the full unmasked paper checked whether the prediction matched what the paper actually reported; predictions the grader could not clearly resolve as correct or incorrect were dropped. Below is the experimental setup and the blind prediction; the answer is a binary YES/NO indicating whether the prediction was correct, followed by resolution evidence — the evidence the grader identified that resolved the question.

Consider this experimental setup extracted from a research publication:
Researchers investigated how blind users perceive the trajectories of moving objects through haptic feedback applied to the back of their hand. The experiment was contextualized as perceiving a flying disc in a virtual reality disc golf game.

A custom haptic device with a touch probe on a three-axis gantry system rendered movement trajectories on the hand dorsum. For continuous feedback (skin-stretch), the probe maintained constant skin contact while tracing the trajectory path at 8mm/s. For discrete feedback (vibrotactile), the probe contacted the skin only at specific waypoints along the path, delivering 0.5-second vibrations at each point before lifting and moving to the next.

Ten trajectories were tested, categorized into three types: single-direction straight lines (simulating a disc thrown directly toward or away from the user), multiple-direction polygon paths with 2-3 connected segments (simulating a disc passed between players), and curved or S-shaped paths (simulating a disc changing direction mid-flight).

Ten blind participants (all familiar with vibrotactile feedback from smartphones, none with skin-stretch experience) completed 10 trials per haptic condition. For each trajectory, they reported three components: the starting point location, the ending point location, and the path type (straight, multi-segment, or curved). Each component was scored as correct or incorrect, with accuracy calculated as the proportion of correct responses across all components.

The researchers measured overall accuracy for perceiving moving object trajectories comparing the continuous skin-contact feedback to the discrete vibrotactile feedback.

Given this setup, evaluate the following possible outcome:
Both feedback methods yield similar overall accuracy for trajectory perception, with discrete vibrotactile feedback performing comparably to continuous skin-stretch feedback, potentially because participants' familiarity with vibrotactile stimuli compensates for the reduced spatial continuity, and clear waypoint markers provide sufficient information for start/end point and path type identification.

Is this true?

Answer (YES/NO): NO